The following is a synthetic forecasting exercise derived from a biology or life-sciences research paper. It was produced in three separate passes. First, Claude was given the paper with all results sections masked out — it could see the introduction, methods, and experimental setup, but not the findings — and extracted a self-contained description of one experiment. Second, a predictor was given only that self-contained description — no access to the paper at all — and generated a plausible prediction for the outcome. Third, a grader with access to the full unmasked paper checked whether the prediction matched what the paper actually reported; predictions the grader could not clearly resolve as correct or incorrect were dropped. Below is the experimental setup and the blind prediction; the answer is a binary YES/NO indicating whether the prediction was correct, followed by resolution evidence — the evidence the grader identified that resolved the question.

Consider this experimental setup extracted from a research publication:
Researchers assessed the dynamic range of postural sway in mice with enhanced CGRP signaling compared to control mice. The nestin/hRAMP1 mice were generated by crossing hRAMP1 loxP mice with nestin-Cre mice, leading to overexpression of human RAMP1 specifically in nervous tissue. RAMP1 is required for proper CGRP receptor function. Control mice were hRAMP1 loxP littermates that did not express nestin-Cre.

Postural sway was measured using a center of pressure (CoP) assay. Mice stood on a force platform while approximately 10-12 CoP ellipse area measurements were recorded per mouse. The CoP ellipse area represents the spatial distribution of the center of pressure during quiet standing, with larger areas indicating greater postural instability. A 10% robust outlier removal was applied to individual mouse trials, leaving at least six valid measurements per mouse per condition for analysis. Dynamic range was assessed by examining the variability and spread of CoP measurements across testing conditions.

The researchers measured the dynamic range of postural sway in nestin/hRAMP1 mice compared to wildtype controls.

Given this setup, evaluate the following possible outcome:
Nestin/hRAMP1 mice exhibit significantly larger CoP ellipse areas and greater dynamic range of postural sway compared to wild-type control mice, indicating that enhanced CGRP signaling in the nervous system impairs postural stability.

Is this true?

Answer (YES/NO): YES